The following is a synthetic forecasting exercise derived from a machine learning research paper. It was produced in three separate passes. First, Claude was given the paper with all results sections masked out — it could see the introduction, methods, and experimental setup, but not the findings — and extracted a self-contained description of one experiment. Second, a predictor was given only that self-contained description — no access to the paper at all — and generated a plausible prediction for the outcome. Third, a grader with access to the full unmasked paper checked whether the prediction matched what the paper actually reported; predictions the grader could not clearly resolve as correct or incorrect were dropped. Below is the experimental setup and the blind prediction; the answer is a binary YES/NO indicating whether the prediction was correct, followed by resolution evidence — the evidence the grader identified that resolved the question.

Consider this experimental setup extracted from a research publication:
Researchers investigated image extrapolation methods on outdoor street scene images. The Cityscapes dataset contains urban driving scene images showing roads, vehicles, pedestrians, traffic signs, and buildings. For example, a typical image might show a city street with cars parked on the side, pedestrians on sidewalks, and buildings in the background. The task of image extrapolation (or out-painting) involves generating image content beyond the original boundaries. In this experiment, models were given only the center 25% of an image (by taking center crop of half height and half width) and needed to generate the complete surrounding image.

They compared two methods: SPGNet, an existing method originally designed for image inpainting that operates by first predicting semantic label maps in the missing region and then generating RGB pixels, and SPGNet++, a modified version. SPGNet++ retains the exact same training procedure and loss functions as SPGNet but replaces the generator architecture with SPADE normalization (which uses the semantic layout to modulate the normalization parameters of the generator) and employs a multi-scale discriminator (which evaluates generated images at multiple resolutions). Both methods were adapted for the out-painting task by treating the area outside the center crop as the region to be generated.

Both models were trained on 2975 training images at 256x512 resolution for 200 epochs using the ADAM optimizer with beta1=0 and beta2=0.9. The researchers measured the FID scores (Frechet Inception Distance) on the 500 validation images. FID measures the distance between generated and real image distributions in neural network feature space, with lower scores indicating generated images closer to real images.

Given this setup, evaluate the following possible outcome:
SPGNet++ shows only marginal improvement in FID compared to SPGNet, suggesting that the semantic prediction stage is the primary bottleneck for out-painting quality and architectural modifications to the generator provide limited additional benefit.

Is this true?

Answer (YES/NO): NO